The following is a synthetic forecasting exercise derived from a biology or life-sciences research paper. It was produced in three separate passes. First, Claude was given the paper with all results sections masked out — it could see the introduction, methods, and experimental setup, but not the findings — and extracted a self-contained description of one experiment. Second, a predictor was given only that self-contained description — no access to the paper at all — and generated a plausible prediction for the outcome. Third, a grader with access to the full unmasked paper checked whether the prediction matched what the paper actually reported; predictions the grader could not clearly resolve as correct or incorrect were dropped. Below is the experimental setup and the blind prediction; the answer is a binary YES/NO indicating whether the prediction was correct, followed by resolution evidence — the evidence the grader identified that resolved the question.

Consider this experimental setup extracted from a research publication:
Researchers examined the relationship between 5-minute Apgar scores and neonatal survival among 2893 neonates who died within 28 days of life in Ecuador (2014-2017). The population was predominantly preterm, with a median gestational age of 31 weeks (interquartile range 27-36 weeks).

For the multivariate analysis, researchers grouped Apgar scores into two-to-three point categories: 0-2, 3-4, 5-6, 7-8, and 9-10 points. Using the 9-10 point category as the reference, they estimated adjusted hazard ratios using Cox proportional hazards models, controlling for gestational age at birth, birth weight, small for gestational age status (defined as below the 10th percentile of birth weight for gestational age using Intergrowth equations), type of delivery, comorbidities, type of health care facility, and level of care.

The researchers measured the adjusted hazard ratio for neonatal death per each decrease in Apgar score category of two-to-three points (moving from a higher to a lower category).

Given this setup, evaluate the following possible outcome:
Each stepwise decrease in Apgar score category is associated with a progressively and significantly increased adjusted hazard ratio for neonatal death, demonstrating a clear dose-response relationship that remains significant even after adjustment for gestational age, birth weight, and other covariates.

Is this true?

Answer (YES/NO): YES